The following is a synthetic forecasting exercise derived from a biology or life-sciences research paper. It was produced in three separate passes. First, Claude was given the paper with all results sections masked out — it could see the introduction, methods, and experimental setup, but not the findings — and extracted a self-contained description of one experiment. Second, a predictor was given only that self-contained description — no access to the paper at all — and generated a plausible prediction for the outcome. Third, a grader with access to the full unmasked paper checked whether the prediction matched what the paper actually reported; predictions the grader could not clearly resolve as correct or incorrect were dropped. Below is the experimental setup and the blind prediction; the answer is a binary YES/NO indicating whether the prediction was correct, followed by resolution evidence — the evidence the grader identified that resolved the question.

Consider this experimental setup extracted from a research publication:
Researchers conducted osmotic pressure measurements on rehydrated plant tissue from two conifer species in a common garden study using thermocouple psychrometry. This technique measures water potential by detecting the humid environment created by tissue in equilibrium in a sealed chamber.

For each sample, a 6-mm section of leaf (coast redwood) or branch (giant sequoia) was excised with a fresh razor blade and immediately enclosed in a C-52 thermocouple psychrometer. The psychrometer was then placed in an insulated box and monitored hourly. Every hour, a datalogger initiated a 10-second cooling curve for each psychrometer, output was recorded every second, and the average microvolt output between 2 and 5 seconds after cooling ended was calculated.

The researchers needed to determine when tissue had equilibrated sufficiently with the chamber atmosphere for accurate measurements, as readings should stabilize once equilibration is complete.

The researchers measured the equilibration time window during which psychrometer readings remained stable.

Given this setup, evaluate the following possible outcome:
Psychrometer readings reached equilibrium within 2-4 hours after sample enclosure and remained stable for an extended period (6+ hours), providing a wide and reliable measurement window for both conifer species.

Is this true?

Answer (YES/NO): NO